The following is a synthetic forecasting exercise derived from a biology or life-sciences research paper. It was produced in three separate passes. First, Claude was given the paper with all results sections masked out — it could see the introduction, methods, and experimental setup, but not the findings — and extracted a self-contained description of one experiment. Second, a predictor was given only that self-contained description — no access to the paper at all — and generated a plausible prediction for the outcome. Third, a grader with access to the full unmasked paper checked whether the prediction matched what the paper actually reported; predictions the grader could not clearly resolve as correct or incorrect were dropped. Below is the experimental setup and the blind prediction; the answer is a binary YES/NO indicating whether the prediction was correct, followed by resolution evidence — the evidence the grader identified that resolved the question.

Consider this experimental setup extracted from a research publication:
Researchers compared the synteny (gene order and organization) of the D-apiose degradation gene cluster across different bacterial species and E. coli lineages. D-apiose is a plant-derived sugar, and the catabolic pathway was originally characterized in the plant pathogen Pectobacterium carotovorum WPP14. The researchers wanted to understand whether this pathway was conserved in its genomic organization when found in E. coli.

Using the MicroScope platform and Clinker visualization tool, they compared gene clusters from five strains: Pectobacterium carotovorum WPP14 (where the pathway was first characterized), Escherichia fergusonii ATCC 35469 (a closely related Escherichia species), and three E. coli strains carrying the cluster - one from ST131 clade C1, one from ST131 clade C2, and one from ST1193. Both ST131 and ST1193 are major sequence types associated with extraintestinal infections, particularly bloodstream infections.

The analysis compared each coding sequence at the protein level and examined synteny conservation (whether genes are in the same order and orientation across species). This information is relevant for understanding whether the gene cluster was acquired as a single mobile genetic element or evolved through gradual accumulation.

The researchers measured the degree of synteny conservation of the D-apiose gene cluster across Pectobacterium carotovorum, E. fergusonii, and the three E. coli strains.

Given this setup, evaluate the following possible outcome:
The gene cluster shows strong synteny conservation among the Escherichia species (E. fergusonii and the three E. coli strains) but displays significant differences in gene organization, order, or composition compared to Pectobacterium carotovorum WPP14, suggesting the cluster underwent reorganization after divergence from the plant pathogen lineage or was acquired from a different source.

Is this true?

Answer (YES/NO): YES